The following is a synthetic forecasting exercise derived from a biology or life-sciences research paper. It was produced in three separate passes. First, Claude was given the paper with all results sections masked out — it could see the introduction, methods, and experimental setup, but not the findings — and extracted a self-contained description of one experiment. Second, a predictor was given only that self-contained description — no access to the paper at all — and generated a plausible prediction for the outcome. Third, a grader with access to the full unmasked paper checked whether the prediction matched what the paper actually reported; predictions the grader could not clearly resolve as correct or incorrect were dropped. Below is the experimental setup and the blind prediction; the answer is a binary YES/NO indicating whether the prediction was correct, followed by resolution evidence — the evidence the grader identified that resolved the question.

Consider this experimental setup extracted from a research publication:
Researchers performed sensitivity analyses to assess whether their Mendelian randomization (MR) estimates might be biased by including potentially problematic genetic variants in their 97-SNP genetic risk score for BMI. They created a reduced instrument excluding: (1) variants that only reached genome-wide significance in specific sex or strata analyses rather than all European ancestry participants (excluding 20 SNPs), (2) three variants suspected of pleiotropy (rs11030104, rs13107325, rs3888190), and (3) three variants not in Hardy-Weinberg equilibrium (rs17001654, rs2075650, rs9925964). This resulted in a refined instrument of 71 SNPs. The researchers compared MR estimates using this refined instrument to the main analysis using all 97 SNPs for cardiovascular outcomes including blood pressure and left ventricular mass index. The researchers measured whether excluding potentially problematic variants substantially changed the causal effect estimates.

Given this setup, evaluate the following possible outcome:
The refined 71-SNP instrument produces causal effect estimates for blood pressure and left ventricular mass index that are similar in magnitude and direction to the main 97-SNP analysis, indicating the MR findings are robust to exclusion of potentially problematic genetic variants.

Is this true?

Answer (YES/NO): YES